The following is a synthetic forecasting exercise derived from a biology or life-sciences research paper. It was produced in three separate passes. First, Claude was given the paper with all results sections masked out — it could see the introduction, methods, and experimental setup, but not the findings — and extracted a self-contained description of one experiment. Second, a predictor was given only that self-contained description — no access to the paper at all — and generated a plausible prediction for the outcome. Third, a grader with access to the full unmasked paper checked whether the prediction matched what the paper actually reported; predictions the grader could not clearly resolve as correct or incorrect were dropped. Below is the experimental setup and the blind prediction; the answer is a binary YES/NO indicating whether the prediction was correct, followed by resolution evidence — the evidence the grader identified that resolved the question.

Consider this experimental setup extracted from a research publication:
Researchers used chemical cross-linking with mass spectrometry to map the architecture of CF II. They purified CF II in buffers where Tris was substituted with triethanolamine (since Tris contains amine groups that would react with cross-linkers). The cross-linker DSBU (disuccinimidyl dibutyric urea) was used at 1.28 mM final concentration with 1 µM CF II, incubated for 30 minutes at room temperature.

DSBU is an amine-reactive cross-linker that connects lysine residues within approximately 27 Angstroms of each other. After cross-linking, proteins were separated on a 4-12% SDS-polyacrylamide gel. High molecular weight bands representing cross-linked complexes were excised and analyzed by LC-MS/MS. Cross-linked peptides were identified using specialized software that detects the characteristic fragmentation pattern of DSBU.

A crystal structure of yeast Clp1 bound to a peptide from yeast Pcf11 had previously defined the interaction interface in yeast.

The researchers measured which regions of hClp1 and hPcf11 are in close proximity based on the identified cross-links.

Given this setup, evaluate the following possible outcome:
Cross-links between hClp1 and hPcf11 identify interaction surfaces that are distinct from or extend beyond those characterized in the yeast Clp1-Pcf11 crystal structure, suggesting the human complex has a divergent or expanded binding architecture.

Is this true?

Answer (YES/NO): YES